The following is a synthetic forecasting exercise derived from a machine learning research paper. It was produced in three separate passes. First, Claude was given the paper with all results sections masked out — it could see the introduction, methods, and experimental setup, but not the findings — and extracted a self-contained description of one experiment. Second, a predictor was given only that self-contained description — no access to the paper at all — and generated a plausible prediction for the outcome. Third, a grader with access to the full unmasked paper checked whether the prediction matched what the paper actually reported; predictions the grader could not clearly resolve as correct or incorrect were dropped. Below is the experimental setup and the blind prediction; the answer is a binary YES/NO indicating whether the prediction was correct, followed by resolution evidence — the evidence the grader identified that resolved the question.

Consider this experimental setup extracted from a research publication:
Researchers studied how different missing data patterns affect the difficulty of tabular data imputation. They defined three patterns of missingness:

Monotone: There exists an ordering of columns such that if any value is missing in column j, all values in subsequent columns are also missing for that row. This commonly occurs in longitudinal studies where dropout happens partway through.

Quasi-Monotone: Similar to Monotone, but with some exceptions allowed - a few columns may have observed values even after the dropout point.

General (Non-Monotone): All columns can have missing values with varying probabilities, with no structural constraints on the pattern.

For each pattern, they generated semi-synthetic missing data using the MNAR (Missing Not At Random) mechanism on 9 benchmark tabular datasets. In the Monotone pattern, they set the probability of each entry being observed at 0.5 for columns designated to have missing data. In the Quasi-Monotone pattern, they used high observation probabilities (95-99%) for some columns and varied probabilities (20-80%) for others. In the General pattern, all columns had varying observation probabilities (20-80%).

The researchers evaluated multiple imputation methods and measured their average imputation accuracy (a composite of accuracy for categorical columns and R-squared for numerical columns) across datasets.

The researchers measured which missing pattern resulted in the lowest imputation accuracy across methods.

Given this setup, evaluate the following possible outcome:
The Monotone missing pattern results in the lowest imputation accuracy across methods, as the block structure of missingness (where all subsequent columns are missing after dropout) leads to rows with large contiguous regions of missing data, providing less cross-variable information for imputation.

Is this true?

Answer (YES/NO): NO